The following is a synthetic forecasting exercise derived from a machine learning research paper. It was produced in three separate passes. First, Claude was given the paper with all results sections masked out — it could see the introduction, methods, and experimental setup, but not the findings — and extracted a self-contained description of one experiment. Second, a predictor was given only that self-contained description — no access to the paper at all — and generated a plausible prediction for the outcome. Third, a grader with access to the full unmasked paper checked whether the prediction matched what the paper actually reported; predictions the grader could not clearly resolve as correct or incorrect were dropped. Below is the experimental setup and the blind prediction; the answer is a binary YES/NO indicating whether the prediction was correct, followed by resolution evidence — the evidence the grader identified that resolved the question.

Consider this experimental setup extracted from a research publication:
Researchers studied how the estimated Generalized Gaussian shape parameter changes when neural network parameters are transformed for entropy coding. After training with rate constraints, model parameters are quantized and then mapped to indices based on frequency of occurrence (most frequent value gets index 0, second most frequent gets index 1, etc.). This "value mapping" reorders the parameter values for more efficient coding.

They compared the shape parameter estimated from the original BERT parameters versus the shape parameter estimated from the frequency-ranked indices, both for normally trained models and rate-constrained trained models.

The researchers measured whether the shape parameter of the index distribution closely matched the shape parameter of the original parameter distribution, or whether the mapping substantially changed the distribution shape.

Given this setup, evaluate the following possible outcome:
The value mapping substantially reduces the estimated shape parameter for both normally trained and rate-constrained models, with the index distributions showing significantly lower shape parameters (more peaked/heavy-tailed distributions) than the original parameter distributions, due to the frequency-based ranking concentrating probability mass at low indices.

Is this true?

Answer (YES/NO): NO